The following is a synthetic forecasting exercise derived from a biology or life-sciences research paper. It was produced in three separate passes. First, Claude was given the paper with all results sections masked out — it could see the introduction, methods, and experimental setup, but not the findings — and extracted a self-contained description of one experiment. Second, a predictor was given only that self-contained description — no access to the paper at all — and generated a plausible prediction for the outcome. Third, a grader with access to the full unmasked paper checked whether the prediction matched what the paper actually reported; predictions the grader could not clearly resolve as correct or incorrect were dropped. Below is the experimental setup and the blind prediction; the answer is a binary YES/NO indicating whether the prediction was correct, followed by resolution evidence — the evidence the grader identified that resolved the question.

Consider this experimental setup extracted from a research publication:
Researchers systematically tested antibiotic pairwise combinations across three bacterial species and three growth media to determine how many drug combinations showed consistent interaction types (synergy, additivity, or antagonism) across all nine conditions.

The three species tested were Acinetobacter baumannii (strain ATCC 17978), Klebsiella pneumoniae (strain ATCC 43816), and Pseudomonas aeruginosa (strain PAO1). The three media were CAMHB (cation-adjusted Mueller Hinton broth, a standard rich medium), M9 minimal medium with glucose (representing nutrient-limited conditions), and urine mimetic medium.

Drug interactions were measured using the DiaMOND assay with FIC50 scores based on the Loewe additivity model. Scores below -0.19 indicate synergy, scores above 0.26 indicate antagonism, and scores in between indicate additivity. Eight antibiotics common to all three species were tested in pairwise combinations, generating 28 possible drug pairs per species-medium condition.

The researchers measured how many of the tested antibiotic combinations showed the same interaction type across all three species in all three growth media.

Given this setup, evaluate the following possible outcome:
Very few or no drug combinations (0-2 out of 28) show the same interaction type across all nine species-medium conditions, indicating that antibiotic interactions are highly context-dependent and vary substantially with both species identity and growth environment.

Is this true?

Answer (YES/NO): YES